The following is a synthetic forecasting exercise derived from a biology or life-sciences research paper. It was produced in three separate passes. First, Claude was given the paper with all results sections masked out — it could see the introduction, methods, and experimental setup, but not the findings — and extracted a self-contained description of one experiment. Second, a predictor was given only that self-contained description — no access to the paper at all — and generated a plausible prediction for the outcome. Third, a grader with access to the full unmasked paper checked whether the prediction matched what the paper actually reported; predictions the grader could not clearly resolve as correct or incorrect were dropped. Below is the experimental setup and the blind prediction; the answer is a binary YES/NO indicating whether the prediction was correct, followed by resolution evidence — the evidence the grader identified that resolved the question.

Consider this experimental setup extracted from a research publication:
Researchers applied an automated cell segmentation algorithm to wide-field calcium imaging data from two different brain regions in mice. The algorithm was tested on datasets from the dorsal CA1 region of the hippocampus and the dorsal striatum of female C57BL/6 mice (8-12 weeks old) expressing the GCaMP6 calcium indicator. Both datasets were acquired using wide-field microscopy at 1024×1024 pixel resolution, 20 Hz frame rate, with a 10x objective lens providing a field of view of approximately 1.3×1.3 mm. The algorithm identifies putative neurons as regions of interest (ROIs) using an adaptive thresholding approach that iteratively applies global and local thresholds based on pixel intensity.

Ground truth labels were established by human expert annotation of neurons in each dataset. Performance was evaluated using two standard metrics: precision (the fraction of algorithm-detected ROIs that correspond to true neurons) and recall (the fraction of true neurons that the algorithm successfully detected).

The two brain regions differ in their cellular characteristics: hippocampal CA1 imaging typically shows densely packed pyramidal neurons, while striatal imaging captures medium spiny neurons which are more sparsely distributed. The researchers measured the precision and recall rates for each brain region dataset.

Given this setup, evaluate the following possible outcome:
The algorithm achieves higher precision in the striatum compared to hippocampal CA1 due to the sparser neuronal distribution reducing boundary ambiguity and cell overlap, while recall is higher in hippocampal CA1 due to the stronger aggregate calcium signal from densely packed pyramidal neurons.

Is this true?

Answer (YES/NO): NO